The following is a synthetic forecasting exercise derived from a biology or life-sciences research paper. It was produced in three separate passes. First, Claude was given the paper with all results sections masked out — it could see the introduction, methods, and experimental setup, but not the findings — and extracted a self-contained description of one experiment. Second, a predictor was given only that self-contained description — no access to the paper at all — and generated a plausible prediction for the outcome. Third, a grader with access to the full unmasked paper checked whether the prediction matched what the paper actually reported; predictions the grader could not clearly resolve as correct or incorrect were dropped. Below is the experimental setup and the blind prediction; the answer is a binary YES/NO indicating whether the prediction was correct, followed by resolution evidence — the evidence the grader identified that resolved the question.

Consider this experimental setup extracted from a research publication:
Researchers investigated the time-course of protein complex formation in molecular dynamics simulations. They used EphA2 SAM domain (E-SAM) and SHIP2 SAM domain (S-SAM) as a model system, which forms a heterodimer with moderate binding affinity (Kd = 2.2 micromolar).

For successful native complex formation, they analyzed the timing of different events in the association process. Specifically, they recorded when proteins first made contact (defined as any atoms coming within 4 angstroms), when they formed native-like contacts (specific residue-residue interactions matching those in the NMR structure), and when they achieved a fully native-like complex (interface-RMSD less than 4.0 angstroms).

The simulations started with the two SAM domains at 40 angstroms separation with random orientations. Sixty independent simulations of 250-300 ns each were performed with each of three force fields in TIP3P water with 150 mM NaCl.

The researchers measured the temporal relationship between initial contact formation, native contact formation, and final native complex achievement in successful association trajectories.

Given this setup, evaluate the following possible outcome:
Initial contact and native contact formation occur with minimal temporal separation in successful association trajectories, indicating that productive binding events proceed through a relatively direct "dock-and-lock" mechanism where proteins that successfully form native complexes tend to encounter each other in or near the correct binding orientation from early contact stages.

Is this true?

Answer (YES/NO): NO